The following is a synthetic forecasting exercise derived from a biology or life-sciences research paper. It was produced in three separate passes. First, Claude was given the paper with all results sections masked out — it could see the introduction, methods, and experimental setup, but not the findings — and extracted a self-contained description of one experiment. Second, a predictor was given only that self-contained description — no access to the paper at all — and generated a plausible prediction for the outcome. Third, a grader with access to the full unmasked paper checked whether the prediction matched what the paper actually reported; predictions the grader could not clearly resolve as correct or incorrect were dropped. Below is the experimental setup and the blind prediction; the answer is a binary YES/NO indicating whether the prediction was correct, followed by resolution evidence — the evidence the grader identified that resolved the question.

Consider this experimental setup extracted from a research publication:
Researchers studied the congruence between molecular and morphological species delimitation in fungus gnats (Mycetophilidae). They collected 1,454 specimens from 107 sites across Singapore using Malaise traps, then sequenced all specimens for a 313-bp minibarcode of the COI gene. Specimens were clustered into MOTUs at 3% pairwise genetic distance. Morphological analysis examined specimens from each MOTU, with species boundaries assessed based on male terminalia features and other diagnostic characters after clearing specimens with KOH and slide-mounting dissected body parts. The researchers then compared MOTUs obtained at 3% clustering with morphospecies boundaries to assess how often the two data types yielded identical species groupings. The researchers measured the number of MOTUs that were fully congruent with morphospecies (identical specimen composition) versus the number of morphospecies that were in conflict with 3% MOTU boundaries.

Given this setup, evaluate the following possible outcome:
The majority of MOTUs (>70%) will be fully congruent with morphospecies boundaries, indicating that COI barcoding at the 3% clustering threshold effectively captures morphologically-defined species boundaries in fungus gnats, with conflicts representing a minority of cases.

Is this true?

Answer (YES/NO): YES